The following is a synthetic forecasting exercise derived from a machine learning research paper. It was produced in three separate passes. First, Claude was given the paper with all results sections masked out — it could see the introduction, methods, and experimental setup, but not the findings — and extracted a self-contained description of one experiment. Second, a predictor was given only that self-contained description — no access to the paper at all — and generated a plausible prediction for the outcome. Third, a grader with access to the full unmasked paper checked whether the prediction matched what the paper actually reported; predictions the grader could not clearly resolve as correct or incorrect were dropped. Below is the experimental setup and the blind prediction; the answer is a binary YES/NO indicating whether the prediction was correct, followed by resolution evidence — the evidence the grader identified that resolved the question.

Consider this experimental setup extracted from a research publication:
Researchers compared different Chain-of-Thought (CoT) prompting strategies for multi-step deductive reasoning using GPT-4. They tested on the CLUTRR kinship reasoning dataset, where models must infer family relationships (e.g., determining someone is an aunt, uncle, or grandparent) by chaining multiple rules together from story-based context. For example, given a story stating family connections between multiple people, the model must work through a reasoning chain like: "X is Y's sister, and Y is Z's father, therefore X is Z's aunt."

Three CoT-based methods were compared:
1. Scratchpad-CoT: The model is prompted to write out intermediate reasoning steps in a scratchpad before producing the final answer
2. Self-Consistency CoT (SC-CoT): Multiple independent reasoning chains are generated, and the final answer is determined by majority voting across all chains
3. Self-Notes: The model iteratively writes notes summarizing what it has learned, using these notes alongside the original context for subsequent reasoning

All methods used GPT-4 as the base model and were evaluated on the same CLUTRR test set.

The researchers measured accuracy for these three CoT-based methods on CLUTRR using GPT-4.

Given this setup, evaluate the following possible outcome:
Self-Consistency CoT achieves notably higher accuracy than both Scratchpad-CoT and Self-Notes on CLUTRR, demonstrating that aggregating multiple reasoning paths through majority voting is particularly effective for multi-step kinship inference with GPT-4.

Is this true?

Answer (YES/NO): NO